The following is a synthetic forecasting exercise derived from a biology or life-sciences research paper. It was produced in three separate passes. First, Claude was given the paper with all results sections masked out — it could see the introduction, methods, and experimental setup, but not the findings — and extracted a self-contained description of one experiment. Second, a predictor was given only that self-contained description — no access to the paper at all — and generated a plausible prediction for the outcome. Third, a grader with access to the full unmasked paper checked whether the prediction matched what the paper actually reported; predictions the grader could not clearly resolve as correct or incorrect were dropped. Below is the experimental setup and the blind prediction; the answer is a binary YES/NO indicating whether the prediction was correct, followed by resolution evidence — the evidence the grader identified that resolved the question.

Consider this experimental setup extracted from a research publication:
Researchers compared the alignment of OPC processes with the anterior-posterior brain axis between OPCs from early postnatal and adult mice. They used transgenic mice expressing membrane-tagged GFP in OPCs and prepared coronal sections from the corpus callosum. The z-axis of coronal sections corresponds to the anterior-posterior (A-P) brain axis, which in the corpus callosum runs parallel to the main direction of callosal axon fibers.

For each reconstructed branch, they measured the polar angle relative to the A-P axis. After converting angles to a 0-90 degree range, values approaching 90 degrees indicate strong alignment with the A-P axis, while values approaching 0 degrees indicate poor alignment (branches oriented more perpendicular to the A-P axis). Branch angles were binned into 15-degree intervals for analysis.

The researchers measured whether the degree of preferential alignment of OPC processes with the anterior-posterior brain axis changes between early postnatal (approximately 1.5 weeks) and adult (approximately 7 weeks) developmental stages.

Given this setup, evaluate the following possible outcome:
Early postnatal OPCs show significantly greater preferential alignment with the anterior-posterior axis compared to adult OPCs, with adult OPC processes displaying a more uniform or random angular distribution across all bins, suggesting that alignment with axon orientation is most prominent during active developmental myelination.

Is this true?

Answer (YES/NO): NO